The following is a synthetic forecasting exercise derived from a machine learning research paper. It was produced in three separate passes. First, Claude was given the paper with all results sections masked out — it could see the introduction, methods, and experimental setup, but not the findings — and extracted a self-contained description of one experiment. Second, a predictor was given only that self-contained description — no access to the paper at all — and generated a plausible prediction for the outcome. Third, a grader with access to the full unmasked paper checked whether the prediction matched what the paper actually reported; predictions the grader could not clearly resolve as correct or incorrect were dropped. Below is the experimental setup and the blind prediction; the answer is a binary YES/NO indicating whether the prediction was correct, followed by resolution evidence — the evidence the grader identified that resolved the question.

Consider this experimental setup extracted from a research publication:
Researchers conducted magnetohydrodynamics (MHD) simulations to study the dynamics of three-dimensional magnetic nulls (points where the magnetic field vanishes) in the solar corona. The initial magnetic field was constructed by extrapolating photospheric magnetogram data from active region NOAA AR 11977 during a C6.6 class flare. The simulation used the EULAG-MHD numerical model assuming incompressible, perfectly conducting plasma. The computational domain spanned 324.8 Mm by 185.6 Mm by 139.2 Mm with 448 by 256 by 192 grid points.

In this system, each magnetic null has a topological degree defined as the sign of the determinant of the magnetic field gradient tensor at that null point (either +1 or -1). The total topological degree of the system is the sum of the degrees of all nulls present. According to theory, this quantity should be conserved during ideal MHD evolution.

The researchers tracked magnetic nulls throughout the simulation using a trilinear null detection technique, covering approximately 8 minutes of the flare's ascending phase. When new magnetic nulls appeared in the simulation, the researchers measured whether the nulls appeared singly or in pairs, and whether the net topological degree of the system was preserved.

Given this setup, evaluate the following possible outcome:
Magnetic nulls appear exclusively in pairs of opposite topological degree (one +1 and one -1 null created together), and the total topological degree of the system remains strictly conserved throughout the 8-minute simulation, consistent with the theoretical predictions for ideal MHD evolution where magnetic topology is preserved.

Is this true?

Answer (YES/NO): YES